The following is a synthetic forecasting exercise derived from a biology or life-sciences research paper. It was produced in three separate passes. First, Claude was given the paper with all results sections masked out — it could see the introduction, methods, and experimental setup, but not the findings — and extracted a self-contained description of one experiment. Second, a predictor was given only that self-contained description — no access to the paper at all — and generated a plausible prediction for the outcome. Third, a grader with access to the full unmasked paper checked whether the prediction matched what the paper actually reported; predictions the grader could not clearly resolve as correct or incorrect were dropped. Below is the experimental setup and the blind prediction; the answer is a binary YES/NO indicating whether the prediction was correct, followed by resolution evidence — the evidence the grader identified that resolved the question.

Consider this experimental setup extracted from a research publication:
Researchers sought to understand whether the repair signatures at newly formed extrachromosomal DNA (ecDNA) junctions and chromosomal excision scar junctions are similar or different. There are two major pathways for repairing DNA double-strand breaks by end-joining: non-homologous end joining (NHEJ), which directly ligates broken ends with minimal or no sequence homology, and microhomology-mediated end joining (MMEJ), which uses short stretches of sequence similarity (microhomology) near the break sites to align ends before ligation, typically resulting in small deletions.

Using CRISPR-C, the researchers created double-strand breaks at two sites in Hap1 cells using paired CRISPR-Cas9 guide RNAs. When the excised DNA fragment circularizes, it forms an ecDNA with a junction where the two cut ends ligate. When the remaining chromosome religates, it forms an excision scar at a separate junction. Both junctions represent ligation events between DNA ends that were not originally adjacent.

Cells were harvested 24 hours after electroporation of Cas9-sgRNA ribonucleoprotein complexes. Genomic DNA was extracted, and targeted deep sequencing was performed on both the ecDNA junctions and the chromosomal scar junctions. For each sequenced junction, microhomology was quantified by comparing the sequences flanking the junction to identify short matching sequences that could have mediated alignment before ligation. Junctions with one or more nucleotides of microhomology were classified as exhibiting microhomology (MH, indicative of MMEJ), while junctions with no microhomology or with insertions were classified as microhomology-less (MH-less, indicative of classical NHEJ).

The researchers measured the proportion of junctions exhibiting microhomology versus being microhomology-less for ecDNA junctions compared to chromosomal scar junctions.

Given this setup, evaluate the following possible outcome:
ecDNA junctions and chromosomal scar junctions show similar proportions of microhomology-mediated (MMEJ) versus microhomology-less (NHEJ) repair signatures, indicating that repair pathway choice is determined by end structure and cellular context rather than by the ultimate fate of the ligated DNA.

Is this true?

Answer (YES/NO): NO